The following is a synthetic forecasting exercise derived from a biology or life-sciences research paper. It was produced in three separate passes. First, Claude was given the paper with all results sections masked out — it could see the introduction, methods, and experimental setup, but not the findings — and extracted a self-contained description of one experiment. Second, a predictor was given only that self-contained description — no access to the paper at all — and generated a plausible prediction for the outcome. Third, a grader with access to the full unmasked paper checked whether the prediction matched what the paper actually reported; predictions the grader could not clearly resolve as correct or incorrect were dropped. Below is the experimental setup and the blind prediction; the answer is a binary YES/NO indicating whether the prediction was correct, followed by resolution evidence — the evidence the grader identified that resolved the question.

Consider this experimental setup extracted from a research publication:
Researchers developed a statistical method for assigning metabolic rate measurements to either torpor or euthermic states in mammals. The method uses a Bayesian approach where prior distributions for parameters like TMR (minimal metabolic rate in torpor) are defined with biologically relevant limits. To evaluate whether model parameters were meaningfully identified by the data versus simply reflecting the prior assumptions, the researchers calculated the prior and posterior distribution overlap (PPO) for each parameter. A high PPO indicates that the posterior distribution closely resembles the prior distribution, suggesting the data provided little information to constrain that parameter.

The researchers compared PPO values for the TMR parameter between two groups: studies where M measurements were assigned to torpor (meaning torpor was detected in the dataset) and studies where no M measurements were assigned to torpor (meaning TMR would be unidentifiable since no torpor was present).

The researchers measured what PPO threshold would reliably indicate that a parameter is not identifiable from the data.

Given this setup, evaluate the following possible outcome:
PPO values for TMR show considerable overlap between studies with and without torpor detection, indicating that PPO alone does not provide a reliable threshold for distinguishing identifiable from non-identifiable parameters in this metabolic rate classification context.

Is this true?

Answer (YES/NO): NO